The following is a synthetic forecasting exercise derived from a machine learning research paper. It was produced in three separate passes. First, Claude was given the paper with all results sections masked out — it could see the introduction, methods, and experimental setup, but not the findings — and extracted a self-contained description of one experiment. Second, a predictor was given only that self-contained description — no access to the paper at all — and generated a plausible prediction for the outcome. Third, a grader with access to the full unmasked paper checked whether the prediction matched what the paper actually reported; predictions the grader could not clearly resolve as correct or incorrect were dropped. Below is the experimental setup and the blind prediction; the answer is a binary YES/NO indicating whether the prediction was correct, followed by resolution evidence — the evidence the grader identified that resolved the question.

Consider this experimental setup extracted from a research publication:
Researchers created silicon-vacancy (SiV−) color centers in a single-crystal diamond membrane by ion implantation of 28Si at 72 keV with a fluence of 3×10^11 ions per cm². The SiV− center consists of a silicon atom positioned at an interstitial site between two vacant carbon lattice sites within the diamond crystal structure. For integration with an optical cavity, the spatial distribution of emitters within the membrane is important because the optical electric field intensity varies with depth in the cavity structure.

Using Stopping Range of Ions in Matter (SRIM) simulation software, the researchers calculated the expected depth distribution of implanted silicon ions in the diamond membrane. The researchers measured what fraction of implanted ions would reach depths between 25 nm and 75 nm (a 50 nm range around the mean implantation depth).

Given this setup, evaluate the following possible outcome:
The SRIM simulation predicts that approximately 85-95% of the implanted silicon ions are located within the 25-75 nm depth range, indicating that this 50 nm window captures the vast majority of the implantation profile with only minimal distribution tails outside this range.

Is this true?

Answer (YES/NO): YES